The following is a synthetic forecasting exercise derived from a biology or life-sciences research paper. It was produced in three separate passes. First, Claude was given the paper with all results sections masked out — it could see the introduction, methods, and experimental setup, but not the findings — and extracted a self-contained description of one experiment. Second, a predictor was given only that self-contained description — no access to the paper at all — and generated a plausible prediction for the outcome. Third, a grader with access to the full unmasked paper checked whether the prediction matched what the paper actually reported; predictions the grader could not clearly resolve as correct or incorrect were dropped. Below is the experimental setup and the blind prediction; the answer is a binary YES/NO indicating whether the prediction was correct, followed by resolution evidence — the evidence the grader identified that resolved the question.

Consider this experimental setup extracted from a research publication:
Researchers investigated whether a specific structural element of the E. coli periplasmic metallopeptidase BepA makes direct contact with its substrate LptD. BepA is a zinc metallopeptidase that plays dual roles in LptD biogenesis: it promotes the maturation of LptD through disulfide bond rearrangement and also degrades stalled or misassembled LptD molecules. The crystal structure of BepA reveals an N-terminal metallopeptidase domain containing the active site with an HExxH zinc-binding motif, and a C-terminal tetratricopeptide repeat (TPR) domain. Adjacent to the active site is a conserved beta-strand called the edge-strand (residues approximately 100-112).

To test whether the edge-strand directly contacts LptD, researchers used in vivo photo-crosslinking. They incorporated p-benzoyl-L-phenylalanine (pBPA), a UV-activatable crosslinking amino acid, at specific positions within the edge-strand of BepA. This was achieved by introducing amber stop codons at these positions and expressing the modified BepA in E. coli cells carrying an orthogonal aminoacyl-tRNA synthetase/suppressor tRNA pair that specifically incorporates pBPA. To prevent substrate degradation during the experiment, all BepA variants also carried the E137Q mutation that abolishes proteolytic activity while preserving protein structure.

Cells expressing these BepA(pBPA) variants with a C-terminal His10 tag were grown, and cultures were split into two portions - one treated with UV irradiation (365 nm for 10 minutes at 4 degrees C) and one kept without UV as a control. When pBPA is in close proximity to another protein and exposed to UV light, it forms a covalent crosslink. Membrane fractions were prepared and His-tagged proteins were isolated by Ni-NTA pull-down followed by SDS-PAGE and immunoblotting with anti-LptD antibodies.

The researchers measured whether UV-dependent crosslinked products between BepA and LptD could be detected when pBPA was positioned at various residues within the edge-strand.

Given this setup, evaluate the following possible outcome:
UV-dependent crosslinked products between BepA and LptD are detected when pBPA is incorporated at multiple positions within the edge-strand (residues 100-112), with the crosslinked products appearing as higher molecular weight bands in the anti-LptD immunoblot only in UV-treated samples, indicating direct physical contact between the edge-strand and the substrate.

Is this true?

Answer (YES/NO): YES